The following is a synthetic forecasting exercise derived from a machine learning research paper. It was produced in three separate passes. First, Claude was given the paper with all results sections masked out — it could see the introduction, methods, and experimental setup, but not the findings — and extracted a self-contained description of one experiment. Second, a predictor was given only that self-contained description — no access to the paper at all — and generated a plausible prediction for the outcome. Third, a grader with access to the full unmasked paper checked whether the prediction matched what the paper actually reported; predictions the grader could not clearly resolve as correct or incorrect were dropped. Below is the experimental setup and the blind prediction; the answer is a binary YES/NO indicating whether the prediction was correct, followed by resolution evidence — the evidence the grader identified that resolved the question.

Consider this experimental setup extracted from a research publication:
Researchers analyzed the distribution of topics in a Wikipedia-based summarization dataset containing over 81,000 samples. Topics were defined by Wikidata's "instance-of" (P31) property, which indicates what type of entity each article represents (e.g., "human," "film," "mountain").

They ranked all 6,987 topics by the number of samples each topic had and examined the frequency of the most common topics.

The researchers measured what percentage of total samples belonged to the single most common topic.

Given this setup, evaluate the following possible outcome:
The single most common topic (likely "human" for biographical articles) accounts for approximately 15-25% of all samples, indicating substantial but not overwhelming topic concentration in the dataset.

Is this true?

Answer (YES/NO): NO